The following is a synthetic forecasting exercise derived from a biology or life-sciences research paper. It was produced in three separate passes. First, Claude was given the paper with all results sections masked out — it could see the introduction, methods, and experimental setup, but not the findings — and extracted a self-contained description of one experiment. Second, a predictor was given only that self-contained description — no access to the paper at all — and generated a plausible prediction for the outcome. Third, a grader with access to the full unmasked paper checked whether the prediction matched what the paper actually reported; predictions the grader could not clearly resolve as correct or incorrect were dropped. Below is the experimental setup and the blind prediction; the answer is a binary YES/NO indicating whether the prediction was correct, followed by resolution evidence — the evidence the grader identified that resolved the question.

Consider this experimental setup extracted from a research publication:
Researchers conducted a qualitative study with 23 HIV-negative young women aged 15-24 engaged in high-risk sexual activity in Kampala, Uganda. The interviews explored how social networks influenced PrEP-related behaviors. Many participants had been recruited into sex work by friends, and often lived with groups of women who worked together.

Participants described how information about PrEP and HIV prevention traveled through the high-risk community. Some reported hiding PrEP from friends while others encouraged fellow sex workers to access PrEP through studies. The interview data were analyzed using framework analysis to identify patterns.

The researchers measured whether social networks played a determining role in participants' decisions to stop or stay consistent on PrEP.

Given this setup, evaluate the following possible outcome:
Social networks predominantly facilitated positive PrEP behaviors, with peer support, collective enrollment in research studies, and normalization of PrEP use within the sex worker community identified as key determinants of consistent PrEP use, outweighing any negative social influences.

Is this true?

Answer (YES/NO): NO